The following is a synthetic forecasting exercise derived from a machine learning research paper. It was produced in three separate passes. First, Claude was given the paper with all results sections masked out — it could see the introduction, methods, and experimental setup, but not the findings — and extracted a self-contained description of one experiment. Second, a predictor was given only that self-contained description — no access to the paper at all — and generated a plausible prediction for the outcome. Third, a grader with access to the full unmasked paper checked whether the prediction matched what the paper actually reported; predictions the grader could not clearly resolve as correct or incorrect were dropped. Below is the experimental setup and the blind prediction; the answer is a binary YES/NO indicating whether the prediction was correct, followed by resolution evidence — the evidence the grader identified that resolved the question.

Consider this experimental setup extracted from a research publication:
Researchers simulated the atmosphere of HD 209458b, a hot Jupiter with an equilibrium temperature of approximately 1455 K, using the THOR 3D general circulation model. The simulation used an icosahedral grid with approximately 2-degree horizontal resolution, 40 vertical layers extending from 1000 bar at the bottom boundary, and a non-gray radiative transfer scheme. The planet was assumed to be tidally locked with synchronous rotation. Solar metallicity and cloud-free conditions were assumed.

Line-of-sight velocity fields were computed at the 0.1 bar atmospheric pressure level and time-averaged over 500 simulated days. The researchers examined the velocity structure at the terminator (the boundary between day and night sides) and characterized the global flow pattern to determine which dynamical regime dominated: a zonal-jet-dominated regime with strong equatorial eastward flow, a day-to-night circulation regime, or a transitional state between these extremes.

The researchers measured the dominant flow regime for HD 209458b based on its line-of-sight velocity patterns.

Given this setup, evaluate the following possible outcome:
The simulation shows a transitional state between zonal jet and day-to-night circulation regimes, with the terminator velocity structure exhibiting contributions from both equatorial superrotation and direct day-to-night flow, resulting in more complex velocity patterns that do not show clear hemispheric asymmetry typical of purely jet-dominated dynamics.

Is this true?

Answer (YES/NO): YES